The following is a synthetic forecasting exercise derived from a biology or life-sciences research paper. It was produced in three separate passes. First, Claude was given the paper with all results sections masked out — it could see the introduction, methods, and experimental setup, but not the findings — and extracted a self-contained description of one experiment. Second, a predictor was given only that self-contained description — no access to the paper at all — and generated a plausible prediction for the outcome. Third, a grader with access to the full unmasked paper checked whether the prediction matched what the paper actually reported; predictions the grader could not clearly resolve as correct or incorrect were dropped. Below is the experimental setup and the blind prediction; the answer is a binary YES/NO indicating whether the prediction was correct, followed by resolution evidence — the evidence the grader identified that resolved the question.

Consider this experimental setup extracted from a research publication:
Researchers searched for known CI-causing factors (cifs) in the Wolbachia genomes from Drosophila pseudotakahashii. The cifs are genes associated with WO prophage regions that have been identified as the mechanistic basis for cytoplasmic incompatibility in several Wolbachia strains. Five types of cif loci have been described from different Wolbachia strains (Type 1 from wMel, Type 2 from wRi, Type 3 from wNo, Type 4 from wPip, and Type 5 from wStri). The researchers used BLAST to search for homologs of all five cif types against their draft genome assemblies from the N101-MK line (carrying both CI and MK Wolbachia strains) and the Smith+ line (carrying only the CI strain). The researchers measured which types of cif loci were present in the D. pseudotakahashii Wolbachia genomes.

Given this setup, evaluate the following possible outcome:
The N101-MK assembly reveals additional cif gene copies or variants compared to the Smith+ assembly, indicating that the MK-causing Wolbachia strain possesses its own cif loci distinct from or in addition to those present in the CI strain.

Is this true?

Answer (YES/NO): YES